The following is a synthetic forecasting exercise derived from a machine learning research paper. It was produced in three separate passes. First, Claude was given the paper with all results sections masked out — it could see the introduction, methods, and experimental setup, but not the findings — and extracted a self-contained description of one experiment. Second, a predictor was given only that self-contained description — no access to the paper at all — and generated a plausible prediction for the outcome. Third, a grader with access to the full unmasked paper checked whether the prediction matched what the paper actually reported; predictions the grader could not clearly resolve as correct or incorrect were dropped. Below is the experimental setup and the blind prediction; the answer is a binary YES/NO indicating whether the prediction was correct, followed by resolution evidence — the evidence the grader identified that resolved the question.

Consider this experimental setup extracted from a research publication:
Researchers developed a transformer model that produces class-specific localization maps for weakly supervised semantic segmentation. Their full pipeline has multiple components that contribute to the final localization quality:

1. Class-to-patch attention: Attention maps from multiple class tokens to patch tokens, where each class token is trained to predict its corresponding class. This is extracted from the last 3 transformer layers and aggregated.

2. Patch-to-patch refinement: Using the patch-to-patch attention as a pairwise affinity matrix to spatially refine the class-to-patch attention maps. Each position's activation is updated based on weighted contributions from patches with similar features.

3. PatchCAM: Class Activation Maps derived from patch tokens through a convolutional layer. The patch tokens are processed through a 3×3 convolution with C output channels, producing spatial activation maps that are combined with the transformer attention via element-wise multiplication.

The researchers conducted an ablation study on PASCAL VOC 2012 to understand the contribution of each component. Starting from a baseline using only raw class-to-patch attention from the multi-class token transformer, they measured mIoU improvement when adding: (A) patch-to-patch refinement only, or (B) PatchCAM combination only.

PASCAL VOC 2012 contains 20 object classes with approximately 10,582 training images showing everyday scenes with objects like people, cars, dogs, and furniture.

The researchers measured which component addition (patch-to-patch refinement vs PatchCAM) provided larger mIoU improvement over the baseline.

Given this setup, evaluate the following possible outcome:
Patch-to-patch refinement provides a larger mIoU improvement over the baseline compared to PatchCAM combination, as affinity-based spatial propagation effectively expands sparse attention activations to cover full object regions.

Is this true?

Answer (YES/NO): NO